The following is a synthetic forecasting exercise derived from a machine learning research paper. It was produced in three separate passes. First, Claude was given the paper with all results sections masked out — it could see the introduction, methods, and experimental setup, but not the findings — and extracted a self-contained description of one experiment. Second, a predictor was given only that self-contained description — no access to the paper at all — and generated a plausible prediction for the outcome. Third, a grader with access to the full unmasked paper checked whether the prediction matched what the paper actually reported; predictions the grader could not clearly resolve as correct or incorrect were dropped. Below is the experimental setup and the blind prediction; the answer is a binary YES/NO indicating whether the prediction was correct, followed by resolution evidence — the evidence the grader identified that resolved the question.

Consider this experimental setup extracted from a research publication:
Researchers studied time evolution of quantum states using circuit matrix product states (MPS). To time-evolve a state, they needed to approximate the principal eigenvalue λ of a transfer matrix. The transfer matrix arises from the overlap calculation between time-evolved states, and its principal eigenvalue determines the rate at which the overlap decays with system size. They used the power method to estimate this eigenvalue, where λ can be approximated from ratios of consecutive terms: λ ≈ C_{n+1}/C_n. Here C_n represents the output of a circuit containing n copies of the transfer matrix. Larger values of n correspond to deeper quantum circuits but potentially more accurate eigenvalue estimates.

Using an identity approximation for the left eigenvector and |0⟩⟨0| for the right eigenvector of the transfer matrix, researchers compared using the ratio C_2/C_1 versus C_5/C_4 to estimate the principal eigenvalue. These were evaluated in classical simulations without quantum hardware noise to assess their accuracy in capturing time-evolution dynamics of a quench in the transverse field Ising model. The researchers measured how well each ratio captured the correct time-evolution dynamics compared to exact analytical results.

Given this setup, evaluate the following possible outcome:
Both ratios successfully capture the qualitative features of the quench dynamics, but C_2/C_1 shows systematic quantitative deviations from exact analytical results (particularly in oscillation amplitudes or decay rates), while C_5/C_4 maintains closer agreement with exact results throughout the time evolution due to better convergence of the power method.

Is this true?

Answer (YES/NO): NO